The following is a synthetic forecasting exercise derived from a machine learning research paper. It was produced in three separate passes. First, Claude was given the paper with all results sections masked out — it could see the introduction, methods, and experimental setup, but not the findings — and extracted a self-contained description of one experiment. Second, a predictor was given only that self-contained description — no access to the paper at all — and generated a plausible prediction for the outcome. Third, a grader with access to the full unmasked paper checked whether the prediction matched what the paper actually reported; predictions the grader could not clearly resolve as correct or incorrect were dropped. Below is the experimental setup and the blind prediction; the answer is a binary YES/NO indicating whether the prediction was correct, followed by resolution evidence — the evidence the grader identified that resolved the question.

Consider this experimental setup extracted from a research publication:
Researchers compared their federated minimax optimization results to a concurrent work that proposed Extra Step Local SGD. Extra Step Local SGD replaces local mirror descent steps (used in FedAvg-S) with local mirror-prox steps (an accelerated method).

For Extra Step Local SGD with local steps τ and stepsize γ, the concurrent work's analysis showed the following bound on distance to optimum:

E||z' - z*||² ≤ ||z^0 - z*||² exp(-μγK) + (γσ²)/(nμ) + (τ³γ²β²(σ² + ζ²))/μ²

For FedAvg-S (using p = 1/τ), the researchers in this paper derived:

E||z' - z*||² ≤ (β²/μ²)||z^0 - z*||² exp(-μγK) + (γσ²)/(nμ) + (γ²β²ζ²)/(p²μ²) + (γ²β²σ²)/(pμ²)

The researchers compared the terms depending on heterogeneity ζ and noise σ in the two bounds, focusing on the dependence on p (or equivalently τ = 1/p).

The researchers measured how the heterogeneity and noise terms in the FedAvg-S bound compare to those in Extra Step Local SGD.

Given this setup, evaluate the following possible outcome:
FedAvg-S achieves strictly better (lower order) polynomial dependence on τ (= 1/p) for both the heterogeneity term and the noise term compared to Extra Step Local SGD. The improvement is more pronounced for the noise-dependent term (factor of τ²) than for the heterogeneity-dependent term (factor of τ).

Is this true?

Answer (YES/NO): YES